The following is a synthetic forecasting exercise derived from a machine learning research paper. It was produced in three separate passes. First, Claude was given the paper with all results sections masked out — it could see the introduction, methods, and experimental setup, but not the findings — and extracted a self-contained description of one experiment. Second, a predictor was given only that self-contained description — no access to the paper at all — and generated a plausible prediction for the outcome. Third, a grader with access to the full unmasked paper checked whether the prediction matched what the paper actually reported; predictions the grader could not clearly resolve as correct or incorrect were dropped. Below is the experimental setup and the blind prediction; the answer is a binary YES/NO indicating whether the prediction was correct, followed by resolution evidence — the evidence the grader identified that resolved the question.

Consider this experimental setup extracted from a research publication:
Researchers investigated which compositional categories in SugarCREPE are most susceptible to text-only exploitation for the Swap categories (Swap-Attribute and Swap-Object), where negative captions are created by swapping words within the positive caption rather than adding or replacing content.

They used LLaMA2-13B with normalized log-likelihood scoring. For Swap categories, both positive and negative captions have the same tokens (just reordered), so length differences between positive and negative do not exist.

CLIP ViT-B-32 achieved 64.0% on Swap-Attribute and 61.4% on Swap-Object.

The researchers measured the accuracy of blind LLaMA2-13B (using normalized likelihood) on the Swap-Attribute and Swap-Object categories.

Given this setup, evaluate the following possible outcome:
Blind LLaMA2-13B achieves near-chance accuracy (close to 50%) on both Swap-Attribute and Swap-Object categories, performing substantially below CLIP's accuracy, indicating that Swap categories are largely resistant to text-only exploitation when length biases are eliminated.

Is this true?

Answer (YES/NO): NO